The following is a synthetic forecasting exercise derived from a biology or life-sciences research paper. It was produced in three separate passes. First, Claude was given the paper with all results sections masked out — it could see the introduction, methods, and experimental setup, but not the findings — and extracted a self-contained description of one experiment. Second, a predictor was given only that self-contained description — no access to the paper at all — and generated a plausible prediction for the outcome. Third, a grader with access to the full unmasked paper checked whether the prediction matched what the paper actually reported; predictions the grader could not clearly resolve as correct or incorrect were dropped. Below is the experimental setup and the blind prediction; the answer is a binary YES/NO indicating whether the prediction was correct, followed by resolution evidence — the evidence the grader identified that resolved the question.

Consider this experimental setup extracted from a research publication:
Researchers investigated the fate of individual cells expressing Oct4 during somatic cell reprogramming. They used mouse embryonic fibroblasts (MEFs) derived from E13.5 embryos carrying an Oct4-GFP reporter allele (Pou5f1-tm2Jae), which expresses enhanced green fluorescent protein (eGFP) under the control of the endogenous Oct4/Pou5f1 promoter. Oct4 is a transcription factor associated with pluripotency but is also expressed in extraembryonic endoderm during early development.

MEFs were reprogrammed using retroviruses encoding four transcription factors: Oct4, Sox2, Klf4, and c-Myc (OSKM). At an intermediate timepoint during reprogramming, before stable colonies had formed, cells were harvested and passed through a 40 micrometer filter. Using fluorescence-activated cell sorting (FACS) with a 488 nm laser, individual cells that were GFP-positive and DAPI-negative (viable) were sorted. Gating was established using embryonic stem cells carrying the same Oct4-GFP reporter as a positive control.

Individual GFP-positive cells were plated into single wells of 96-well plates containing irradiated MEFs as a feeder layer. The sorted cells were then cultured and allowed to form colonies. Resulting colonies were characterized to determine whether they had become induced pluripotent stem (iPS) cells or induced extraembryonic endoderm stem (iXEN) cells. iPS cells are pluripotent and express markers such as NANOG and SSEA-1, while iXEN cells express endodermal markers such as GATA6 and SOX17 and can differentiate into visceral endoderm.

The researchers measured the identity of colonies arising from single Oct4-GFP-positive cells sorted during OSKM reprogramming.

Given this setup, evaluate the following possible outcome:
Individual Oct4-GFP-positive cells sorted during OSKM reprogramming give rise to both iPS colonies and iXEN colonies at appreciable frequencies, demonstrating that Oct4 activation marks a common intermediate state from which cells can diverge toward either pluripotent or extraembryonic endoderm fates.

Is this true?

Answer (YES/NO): YES